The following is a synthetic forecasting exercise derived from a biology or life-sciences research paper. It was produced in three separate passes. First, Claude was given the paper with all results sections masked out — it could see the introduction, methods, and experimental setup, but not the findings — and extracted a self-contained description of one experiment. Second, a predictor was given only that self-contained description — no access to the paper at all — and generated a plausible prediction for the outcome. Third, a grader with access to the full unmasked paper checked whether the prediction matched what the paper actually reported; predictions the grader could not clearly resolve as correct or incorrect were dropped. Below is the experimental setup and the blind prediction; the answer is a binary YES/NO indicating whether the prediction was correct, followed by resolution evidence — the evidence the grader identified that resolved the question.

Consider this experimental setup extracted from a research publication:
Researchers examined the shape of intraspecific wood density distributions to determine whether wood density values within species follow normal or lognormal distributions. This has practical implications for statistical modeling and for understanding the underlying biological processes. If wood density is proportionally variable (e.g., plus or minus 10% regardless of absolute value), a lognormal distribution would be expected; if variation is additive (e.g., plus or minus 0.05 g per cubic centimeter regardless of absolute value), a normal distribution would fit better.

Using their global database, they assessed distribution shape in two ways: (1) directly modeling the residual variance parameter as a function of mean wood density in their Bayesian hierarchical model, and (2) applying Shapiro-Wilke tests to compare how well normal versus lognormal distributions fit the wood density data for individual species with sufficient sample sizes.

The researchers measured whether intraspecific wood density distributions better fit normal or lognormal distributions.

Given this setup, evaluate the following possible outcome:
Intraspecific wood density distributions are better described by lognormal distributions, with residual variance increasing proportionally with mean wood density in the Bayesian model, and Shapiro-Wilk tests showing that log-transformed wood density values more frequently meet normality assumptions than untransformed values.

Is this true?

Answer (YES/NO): NO